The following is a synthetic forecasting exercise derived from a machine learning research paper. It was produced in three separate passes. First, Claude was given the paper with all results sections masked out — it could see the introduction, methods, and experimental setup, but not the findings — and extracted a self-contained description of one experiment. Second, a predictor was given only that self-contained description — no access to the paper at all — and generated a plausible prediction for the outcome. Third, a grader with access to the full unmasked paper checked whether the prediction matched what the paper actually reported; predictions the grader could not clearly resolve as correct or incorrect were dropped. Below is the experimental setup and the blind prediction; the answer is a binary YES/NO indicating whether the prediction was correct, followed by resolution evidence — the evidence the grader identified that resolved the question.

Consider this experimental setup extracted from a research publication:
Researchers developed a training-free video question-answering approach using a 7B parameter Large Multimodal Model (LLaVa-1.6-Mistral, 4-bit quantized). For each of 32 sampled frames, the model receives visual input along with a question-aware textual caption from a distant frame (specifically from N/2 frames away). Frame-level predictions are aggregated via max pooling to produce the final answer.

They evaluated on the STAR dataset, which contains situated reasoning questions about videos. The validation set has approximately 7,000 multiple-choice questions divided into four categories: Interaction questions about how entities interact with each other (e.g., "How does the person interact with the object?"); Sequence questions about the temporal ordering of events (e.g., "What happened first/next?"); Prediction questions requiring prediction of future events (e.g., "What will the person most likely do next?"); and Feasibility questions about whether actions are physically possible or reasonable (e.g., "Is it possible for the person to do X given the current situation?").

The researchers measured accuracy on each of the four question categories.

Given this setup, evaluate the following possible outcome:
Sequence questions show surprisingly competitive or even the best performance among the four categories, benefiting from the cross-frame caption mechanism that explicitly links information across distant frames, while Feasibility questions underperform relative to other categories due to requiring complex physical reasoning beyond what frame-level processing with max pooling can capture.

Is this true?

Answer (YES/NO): YES